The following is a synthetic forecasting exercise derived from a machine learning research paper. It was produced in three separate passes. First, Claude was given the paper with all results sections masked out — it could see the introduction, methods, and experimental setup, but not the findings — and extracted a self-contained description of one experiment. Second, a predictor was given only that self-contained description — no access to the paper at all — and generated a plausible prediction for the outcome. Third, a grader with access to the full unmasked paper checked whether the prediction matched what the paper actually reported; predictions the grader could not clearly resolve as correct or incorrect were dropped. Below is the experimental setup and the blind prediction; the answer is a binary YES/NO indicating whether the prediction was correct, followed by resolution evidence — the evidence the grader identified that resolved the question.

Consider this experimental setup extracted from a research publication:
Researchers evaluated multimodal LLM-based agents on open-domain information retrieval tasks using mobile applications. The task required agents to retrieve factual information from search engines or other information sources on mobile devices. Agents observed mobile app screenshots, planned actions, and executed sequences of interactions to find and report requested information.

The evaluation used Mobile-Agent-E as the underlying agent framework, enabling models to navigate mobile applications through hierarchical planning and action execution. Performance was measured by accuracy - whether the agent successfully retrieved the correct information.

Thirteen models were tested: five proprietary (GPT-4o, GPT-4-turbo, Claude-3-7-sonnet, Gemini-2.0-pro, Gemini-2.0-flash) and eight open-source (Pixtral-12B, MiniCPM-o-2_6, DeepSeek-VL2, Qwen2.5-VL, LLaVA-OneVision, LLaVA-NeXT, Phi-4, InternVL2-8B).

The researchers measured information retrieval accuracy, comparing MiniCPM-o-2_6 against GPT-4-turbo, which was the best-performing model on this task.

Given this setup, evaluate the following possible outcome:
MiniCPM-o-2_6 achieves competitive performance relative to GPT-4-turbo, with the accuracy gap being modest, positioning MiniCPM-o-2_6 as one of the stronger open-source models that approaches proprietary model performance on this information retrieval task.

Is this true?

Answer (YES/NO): NO